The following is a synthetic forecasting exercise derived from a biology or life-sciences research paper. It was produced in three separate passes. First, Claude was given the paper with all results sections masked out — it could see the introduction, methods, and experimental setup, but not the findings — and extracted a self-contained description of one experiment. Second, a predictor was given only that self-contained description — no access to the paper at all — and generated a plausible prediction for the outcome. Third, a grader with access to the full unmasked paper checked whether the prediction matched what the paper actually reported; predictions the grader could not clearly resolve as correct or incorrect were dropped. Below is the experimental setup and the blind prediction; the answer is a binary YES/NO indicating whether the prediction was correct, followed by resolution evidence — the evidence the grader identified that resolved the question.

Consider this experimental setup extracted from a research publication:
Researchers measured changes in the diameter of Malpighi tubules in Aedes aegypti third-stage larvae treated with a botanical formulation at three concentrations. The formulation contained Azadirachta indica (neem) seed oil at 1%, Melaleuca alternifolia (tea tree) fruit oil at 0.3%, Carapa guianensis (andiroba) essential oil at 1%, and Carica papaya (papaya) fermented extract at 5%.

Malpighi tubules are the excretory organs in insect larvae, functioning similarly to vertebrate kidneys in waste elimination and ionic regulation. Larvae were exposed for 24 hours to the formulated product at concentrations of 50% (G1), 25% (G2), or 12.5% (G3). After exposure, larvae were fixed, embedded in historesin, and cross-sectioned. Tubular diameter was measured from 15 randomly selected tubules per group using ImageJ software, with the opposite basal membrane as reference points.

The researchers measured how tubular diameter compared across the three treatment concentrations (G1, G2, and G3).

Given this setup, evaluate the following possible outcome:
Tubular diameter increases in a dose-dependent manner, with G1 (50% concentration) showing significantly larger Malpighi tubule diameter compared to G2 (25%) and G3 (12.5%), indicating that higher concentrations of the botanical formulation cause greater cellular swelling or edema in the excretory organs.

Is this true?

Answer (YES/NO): NO